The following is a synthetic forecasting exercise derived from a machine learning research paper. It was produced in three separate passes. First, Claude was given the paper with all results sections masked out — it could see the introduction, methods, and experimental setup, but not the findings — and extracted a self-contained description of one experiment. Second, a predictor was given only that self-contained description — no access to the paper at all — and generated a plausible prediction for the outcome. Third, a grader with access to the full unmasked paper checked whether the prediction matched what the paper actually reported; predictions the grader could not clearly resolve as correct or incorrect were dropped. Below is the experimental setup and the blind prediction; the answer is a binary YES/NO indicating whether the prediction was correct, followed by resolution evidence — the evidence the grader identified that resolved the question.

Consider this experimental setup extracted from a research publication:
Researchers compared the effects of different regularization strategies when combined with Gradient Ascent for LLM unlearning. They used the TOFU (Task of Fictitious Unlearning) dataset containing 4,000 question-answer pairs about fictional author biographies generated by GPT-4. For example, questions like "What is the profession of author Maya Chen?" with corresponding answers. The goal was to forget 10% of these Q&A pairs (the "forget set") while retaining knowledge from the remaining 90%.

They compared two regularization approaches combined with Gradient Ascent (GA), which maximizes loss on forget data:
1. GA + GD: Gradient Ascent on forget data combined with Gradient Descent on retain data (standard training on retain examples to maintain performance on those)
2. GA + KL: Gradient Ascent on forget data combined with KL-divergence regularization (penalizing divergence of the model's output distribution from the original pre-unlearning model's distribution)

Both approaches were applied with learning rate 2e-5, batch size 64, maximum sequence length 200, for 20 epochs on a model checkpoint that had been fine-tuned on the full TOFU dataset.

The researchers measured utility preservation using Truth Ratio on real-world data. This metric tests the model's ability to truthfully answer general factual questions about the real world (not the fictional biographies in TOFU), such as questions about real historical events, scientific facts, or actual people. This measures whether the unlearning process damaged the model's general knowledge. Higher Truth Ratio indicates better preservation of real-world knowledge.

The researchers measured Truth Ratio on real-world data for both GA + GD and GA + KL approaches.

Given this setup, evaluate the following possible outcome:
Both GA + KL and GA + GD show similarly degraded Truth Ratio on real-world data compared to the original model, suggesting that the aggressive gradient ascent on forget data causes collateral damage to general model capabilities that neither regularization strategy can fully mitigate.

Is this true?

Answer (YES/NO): NO